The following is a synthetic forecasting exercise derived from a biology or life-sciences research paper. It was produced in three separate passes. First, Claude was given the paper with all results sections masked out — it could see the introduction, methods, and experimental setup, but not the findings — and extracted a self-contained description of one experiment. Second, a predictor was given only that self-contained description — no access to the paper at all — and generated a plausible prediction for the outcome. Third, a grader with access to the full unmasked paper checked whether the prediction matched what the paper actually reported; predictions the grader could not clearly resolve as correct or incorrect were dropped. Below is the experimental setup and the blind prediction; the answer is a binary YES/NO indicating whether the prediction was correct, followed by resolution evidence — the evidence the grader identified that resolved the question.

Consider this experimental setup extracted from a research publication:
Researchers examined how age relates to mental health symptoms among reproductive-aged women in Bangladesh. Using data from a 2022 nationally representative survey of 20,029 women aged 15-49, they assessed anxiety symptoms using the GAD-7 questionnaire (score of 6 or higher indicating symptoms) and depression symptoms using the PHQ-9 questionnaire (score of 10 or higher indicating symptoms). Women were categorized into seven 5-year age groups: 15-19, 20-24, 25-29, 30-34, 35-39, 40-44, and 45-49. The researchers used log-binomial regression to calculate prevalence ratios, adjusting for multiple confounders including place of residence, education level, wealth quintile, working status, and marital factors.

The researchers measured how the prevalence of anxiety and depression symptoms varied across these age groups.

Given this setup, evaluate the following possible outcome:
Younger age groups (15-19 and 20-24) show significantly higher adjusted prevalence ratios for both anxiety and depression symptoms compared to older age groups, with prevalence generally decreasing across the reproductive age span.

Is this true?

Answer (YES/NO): NO